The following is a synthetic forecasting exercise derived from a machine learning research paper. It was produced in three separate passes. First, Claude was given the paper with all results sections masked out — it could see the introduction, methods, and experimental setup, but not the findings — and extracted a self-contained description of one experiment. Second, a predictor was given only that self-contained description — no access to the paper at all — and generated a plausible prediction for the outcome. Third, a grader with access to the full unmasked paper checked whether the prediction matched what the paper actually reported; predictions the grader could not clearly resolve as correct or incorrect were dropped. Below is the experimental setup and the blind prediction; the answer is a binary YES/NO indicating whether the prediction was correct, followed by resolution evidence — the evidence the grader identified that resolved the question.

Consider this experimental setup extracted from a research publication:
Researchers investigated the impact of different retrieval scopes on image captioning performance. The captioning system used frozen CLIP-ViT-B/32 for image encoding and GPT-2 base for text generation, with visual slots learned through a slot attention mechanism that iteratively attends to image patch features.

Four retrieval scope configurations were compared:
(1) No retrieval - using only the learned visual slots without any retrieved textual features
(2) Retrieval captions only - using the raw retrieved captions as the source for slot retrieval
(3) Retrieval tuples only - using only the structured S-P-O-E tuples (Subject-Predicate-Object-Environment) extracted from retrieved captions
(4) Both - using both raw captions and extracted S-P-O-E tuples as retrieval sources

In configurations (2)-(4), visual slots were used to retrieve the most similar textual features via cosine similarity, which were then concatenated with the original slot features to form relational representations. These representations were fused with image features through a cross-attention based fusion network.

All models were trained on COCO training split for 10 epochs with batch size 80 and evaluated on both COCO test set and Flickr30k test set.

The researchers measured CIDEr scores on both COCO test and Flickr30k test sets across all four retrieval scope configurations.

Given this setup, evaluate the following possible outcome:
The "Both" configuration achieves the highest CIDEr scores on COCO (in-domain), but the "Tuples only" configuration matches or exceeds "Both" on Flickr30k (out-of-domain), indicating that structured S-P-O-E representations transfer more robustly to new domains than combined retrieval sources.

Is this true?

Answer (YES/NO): NO